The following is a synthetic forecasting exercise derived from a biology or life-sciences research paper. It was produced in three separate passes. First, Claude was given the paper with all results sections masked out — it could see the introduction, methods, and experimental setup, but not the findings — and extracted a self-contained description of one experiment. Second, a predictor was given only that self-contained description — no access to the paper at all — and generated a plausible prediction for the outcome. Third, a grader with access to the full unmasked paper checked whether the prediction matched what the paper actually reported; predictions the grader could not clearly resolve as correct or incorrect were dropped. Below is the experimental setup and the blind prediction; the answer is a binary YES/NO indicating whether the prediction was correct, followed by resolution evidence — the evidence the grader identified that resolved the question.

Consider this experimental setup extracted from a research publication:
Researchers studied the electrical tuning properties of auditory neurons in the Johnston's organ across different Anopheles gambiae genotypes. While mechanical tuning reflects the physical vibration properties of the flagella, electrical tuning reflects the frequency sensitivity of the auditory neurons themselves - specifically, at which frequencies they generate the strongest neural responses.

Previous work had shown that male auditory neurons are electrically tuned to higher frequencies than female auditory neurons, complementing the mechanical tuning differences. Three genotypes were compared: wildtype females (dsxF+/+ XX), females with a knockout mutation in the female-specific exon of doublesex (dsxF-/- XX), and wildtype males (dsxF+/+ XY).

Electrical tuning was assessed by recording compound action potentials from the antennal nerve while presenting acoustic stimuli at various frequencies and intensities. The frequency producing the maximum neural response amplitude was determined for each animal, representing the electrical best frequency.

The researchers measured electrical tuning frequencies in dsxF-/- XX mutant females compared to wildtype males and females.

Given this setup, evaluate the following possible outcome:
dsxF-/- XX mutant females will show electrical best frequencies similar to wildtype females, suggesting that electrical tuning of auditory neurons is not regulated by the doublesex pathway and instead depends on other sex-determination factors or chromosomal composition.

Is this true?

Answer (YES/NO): NO